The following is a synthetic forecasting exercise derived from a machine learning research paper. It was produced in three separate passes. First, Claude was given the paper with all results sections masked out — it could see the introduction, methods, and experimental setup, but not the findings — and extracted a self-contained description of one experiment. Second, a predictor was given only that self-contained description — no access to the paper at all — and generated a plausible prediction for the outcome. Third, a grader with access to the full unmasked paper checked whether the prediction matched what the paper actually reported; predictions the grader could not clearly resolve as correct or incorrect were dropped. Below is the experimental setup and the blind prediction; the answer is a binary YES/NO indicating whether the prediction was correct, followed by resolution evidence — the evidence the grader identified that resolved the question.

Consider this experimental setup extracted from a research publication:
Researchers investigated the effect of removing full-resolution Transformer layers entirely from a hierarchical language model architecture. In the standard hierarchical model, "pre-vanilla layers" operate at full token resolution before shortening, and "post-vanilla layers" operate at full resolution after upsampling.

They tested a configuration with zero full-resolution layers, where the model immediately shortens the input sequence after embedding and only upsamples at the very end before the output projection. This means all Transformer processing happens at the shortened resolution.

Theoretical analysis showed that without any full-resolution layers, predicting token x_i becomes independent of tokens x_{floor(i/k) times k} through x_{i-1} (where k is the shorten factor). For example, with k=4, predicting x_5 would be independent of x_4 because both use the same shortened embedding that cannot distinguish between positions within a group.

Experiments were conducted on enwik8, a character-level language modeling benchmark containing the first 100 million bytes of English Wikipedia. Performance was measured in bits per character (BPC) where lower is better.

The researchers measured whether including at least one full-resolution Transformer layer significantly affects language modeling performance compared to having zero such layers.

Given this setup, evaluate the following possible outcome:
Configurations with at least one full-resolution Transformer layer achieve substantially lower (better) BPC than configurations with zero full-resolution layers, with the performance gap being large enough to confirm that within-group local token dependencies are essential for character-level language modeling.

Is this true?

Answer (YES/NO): YES